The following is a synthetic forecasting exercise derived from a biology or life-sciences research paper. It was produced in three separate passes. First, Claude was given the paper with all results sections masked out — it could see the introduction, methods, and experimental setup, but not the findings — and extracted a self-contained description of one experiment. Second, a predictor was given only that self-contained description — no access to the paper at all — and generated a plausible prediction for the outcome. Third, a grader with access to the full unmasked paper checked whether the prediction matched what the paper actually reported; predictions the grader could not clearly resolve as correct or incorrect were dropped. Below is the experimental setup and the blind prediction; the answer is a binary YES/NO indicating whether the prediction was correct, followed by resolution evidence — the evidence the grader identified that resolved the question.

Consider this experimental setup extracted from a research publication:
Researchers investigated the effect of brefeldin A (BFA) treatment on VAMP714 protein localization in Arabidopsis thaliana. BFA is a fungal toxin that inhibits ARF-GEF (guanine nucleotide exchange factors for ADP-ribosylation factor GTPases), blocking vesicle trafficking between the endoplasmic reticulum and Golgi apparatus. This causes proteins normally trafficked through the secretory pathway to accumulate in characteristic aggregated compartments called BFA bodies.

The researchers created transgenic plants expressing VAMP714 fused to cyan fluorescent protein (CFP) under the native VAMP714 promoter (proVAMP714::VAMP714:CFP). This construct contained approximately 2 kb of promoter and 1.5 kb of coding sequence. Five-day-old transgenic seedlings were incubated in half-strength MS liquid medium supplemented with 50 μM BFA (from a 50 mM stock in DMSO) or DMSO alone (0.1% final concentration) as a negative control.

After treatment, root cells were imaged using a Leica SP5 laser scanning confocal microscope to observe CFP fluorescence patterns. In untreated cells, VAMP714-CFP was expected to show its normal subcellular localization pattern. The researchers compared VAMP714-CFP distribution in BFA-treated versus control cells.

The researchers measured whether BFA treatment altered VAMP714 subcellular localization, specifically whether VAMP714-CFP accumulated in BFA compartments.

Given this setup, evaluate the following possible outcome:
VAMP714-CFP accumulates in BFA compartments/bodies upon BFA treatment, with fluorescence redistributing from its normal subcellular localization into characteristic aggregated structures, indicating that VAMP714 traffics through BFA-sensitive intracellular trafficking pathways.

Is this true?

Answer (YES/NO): YES